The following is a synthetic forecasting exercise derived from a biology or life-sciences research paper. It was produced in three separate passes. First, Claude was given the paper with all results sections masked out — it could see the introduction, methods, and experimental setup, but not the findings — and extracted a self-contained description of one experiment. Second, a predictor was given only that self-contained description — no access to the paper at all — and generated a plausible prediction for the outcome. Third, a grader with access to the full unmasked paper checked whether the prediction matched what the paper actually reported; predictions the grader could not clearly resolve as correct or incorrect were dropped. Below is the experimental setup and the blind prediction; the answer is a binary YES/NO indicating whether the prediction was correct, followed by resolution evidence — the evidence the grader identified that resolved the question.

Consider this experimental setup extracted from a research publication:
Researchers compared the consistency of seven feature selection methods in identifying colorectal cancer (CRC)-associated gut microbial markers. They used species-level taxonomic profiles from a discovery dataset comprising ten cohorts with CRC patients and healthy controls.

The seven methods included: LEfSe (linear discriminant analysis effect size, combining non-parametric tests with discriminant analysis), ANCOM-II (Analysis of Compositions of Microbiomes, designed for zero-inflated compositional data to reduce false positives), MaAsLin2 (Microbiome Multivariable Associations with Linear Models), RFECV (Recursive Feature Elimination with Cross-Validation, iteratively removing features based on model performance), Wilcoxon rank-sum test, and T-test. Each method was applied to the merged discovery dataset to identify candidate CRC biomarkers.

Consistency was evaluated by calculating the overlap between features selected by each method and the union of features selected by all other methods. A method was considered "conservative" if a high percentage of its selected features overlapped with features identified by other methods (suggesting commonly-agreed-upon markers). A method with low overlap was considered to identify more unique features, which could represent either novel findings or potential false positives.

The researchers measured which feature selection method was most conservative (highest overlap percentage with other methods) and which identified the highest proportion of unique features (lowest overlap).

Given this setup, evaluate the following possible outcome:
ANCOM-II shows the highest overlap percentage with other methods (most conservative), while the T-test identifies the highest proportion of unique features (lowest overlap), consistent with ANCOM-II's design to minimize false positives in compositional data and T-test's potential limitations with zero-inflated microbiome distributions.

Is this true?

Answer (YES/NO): NO